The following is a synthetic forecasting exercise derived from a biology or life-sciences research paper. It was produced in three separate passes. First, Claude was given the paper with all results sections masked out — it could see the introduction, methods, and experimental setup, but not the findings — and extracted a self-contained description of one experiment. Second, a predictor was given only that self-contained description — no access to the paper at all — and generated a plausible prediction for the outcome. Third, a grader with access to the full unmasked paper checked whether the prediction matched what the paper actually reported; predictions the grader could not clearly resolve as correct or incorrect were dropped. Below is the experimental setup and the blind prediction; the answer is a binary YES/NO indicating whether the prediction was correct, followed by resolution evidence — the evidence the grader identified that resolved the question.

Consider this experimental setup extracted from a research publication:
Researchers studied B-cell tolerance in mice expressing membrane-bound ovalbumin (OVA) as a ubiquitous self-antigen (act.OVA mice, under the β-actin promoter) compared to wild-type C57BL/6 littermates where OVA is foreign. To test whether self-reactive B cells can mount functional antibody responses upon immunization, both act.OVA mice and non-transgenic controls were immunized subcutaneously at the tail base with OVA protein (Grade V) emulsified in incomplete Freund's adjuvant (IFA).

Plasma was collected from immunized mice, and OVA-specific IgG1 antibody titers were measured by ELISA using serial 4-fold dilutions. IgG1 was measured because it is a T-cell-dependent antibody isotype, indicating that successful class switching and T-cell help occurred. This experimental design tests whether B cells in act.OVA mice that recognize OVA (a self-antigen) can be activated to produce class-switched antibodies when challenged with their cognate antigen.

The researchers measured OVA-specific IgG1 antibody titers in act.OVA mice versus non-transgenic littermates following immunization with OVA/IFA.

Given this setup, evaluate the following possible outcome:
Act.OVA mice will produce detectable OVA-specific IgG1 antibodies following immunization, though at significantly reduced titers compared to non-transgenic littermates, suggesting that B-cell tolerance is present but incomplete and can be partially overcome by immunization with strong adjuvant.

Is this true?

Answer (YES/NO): NO